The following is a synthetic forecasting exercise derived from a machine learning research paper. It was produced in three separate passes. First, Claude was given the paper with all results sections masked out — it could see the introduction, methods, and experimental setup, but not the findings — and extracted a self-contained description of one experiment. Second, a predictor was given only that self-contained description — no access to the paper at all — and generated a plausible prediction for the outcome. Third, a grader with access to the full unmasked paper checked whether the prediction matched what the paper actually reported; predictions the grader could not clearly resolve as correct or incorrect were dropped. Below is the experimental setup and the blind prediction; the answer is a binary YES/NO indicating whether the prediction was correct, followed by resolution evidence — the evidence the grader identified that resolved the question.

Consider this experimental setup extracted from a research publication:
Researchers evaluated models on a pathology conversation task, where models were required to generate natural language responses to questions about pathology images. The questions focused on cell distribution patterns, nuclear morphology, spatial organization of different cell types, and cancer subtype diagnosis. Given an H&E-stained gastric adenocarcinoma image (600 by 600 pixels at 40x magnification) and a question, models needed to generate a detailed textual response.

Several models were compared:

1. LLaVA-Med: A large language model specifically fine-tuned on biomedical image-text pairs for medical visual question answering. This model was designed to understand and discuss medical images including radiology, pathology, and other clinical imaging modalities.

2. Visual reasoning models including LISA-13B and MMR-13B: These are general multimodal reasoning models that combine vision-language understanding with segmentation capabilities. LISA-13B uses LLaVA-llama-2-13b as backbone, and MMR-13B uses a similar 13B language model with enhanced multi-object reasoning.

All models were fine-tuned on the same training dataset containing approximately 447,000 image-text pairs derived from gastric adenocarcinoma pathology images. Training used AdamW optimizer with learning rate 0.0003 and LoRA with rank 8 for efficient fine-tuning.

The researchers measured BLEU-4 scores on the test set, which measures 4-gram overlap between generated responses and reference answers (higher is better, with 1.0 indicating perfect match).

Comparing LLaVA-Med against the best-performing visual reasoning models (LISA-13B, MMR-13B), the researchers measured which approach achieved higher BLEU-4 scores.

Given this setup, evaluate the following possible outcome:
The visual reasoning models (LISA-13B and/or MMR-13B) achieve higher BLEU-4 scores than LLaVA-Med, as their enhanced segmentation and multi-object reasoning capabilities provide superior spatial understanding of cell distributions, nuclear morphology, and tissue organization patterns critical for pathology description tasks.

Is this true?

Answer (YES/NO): YES